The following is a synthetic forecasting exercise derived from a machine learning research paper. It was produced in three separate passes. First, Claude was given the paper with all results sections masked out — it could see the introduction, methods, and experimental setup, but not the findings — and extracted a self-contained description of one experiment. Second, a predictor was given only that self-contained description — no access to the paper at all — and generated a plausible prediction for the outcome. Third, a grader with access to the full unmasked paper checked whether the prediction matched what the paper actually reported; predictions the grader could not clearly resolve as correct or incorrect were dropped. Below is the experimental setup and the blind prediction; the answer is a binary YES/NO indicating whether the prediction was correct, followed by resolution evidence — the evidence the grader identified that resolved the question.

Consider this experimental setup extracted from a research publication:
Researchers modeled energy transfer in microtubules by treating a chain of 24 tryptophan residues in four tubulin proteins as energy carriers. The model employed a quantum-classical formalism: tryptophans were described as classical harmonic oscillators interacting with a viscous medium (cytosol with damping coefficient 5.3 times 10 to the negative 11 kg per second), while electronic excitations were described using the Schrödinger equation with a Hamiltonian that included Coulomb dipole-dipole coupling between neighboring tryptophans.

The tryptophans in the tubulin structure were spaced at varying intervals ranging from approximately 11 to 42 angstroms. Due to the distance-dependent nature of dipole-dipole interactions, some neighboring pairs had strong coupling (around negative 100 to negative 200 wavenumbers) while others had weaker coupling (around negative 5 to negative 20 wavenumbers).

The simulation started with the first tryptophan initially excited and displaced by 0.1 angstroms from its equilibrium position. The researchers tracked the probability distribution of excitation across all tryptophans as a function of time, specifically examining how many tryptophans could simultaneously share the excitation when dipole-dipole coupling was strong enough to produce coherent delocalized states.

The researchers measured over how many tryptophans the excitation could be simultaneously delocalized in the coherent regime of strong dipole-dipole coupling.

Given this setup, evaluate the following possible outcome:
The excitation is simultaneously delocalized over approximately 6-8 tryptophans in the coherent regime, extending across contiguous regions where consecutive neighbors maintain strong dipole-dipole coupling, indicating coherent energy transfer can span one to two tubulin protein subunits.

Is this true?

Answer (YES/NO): NO